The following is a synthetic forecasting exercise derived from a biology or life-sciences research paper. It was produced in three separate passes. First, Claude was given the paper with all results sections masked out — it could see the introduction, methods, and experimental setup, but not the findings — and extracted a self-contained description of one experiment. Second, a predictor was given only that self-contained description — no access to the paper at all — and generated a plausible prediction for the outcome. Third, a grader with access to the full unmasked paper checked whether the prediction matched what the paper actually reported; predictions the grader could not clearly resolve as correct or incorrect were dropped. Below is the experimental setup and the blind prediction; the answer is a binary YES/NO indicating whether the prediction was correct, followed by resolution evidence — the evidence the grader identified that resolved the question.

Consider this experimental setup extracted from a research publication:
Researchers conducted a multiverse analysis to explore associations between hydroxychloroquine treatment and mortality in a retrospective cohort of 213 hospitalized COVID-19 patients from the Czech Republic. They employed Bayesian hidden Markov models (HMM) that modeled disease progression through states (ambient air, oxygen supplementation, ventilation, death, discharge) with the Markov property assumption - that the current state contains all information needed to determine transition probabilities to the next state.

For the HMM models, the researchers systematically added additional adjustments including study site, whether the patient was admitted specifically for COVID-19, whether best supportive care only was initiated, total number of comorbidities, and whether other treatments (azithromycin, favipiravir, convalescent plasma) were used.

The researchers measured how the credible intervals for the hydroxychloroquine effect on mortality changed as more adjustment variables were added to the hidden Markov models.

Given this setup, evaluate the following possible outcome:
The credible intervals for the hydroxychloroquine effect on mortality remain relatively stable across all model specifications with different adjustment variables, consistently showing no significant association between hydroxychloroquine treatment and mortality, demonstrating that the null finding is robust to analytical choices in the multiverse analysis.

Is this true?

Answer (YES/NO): NO